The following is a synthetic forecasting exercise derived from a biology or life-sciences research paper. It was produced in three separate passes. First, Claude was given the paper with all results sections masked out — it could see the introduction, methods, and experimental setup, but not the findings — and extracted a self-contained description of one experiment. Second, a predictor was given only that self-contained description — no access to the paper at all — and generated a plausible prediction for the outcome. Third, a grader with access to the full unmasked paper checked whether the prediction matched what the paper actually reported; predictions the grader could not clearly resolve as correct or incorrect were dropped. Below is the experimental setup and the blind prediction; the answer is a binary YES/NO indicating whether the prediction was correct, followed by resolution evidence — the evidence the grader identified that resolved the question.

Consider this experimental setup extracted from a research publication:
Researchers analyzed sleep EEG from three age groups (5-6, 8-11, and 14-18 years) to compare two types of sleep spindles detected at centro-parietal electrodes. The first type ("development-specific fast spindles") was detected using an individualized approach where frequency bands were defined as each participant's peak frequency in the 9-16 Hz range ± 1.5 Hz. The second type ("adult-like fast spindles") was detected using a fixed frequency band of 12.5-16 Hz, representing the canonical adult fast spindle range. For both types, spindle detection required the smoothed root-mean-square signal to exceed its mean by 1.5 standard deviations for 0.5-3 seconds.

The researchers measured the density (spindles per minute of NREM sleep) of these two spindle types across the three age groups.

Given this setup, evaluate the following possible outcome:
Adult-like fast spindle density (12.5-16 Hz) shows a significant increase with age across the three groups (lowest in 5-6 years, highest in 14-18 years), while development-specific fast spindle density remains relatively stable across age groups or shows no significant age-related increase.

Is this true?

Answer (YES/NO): NO